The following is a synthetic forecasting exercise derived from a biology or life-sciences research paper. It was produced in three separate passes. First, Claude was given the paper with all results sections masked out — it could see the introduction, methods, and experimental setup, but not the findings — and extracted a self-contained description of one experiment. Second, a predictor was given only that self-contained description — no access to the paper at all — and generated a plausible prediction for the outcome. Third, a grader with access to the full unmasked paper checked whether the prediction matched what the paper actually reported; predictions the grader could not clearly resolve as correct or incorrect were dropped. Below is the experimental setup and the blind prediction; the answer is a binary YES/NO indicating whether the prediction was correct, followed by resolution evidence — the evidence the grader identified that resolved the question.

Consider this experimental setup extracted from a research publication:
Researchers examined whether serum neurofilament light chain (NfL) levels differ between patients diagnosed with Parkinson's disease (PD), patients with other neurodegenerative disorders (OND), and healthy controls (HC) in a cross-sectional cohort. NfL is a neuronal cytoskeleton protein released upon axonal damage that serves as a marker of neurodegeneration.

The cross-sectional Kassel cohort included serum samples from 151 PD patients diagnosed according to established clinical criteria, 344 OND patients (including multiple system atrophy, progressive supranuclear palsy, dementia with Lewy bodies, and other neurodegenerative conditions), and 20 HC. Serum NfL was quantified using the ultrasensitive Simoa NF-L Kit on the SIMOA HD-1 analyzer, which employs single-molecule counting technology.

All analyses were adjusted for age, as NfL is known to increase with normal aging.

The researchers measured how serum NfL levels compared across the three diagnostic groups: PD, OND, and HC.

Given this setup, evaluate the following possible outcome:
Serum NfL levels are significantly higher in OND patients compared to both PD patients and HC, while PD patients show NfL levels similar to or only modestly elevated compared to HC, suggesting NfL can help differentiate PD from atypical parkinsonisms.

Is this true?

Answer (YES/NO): NO